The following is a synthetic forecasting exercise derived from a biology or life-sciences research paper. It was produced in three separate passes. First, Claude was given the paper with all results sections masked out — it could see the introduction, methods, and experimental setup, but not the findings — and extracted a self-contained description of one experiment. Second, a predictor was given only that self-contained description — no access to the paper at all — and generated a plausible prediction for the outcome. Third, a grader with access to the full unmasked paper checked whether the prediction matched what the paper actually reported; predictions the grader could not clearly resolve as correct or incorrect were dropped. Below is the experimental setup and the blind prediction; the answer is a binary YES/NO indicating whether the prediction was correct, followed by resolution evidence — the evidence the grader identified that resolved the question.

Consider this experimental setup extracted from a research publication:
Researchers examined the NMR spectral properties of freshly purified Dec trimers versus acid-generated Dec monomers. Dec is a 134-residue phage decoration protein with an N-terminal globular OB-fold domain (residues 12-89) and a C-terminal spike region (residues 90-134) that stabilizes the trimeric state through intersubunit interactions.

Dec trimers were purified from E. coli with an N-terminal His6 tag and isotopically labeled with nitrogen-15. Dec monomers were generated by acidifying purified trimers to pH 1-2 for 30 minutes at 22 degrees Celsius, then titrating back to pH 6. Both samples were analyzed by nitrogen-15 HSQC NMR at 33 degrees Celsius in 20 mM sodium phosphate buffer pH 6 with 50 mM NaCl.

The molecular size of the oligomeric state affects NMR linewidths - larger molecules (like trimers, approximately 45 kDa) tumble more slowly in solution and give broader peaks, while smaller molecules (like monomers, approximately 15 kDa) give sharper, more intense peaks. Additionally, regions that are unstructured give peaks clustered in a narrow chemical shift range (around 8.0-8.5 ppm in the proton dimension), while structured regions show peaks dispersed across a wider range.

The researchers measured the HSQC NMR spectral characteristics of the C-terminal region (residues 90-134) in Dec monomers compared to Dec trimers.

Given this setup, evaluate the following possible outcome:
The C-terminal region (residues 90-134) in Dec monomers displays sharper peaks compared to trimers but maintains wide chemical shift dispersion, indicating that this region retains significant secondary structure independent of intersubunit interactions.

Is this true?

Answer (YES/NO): NO